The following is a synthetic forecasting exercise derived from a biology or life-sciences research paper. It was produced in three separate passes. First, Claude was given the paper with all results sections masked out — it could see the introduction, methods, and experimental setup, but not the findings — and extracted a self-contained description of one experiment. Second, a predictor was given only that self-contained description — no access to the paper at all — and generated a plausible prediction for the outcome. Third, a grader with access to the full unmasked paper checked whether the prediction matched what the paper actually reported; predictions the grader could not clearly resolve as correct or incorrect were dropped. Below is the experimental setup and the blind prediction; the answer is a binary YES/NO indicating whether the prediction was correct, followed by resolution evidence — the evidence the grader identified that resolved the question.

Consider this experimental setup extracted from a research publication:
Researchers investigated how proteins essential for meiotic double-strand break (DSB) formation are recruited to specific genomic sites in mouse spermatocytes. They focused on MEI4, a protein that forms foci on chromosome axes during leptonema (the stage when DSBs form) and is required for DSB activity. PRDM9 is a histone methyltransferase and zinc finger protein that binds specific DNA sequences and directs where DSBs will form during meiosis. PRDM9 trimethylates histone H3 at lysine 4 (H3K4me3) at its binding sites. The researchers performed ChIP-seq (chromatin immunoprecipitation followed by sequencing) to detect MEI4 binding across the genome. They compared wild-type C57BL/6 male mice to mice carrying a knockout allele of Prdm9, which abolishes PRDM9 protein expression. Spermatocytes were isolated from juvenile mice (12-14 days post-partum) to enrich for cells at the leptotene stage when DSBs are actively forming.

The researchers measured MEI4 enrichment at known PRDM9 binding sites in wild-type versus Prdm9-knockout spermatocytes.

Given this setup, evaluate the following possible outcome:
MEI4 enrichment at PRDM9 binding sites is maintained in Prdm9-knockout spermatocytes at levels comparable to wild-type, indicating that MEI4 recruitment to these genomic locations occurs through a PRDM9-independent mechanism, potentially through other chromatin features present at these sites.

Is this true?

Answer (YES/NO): NO